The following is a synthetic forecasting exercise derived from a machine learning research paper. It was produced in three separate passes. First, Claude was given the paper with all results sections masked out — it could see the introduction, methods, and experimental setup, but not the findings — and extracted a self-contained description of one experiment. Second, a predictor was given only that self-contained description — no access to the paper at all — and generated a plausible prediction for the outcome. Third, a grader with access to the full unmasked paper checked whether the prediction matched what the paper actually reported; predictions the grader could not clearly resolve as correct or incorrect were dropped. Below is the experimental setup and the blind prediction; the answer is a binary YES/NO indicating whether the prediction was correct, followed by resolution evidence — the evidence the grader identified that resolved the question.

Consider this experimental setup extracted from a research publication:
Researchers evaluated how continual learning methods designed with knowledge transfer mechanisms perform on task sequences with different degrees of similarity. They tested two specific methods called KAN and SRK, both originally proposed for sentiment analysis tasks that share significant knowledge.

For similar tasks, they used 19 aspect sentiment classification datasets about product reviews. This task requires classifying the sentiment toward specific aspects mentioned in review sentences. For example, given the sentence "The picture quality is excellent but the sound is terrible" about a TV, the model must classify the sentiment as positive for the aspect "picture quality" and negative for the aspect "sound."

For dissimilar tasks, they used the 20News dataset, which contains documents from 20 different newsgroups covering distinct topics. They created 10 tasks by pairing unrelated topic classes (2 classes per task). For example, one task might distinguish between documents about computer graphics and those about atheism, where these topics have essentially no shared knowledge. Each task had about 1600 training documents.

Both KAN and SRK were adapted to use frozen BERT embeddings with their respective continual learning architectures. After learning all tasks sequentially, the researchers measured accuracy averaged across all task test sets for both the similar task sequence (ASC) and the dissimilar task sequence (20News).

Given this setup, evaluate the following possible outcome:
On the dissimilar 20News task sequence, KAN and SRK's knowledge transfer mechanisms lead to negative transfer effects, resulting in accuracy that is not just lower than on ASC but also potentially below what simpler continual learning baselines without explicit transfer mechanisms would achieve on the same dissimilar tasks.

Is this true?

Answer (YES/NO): YES